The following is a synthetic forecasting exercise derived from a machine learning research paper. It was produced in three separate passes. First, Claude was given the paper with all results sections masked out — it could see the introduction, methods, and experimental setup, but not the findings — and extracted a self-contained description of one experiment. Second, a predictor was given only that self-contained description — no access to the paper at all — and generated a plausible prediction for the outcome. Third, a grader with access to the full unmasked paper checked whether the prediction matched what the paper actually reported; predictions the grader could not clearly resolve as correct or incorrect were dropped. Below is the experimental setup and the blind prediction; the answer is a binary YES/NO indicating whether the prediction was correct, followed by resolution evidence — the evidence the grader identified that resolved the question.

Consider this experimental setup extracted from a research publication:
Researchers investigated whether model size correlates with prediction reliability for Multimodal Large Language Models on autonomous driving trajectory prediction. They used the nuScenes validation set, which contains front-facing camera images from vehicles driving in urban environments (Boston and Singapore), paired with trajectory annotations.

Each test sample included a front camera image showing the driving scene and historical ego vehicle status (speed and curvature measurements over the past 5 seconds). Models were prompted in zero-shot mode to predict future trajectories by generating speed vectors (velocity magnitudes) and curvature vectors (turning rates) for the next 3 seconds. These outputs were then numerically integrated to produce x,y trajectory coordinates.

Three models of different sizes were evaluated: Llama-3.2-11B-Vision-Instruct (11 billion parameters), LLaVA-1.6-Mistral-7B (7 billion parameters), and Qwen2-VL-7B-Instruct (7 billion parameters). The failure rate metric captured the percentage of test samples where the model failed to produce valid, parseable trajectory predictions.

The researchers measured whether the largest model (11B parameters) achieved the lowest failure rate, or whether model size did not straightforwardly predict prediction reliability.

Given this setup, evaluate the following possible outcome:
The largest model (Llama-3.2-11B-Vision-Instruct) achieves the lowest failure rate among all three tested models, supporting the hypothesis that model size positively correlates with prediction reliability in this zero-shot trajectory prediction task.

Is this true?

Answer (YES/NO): NO